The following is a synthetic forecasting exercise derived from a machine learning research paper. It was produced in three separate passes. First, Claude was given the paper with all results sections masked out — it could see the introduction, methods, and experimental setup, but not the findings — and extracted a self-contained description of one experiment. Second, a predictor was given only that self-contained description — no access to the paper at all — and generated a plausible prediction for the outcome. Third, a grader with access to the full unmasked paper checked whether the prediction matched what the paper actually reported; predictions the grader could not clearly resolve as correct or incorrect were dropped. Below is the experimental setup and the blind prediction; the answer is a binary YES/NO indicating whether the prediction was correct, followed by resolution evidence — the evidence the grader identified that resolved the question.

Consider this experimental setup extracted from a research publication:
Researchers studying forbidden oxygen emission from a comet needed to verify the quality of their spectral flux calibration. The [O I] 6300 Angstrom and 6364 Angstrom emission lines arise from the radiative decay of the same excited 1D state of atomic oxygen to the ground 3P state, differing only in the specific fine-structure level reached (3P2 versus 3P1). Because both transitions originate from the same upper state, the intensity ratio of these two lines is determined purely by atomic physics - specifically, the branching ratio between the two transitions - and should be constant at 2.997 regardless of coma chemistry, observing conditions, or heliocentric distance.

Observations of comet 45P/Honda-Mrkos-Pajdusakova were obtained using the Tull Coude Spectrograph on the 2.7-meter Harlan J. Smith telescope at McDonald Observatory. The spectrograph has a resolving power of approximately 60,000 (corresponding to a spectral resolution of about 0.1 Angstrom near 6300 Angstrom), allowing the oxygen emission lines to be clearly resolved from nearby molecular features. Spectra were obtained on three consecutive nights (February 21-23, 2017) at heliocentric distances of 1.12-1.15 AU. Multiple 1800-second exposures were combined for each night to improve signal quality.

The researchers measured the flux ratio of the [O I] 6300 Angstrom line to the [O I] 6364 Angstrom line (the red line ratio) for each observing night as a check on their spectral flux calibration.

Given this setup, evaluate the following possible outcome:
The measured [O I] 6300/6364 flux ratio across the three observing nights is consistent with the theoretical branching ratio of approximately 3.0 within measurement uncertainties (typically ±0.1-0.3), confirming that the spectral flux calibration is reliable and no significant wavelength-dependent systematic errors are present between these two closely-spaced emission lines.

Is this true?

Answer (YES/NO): YES